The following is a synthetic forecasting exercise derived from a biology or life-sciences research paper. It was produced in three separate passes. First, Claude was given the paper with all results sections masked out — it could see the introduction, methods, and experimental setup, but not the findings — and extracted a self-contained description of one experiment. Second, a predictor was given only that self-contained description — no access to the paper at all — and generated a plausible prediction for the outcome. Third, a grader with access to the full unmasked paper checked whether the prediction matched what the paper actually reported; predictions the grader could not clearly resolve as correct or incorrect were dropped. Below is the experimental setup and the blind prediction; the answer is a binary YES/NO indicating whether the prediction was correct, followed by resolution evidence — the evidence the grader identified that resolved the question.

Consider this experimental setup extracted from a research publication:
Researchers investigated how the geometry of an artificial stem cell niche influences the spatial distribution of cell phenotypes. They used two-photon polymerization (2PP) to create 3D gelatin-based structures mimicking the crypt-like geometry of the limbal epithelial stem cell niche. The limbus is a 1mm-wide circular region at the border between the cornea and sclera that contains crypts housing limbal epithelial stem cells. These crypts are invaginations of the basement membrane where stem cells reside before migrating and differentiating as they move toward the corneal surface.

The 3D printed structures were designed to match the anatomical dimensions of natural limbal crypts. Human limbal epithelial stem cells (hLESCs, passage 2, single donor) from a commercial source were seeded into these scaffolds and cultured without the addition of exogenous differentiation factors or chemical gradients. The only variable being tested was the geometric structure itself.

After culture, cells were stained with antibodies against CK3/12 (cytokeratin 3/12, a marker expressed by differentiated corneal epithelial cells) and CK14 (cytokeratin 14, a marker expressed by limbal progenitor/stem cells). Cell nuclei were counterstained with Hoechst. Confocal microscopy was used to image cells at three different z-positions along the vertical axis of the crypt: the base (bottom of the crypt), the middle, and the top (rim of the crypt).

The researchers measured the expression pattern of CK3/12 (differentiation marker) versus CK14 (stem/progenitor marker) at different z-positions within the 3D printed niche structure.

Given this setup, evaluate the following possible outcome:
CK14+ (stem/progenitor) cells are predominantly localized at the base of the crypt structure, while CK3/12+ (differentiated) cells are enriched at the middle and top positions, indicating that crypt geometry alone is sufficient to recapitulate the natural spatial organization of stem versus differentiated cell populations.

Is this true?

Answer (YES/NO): NO